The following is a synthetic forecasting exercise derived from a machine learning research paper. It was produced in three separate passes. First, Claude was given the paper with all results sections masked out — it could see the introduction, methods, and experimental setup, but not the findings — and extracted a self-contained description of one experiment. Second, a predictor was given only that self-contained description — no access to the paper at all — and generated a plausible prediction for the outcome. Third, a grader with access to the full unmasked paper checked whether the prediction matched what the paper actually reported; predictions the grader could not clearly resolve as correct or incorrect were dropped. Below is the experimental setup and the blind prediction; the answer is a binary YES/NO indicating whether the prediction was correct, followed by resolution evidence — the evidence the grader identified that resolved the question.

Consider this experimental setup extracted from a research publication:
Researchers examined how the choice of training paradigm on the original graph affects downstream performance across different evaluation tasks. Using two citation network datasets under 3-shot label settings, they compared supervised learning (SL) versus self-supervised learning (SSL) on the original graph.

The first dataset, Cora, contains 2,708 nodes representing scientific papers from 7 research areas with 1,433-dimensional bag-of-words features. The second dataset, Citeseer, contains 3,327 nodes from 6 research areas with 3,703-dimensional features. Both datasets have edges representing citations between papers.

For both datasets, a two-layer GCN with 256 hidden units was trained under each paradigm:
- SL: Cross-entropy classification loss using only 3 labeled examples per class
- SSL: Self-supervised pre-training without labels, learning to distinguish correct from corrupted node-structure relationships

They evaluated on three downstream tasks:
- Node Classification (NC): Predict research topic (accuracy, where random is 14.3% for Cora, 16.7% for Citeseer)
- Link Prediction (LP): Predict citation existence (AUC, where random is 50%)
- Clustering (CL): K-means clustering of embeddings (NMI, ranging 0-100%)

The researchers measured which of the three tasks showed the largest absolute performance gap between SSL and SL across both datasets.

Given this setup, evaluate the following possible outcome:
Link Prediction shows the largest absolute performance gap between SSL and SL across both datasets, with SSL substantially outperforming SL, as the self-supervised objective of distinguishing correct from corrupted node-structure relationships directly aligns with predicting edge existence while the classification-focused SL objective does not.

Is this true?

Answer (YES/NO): NO